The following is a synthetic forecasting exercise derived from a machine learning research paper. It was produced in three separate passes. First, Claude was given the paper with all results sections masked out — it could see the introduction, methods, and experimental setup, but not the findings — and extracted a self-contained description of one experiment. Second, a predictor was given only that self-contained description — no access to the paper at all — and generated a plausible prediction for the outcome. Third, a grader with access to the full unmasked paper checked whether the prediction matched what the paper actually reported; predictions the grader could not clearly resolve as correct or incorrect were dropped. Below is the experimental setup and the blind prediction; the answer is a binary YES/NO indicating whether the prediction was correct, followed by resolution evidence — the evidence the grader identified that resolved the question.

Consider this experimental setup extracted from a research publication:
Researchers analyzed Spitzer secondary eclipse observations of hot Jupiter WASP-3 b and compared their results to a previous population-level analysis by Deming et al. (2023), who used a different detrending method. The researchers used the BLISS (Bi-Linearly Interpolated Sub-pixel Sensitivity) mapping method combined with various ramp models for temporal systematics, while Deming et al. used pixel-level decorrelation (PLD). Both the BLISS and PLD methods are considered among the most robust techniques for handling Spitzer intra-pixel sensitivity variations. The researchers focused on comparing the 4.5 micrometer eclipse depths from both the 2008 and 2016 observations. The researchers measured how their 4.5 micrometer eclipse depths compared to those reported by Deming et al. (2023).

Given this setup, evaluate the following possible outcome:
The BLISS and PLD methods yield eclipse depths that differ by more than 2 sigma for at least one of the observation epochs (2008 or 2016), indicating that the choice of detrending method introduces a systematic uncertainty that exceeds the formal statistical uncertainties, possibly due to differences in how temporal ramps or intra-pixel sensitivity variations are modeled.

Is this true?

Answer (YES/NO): NO